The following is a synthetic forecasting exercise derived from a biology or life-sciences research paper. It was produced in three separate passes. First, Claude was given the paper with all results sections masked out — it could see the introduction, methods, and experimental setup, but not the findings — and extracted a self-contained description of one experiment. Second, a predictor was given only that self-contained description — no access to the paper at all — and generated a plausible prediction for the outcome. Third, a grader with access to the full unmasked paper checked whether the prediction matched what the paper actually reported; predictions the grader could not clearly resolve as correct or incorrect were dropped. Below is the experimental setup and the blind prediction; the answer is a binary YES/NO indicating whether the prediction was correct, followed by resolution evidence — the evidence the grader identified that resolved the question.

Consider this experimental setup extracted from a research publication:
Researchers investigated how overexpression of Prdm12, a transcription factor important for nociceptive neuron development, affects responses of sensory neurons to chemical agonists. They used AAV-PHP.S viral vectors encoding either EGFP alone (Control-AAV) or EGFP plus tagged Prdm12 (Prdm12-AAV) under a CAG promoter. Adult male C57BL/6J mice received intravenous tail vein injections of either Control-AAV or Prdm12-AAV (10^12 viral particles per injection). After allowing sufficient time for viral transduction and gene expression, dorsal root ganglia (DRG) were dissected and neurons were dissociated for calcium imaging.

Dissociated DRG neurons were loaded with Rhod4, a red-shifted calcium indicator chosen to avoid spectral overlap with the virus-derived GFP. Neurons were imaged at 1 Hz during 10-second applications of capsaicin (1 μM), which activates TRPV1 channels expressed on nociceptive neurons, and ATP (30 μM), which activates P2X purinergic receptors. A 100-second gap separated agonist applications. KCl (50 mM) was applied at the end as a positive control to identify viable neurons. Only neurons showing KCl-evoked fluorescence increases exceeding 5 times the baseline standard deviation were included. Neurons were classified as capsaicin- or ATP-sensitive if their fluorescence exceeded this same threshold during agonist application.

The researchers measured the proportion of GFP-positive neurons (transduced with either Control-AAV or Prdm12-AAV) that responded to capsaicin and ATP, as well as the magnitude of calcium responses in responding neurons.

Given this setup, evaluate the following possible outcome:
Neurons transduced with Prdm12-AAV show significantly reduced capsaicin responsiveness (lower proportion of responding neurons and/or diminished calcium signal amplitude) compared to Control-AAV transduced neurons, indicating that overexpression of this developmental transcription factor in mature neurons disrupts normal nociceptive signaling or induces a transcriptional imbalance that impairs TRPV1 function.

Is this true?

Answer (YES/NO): YES